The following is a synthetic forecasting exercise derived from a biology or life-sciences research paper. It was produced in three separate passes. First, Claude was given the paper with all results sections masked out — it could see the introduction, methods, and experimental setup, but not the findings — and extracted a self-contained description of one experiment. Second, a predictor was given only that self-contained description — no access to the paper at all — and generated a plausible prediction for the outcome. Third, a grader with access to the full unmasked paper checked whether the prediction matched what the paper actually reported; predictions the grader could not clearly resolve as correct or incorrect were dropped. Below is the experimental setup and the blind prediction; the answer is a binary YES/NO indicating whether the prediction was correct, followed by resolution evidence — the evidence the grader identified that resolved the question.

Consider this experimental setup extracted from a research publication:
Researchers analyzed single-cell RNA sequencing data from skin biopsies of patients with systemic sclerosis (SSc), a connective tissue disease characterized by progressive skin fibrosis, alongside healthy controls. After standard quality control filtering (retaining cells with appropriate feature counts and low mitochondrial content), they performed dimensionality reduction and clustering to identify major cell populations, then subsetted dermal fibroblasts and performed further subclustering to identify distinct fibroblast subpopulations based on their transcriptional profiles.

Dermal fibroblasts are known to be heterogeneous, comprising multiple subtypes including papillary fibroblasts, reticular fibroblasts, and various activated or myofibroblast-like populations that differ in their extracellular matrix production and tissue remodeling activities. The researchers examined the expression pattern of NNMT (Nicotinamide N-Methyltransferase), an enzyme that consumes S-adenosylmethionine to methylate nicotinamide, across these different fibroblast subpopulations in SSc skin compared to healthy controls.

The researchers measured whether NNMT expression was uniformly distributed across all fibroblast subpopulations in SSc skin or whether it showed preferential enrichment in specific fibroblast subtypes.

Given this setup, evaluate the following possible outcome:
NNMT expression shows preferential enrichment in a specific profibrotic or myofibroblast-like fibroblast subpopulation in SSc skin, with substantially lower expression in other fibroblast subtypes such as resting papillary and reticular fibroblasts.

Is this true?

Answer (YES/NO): YES